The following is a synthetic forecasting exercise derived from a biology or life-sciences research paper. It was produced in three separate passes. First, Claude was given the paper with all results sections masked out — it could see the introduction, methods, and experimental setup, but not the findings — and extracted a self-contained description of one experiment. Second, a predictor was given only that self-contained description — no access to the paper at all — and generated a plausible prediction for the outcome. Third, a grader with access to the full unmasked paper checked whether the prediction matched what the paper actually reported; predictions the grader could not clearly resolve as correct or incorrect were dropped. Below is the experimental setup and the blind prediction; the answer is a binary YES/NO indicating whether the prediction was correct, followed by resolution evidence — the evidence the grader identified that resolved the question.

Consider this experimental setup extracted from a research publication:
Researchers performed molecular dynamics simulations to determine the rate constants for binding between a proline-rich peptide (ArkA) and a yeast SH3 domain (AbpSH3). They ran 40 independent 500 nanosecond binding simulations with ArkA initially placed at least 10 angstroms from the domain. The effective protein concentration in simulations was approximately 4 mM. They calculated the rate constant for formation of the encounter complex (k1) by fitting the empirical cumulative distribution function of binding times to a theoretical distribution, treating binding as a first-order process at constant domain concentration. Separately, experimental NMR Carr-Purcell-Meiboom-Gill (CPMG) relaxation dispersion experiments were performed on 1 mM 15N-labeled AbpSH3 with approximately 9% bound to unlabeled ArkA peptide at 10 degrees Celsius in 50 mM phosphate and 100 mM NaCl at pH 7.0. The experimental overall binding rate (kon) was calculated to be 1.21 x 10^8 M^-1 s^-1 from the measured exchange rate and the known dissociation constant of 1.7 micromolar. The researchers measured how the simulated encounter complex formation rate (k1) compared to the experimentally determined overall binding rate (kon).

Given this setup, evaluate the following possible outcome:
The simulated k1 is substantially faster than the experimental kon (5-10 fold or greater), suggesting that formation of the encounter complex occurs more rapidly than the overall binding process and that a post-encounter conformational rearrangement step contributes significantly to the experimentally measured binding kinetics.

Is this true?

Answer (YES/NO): YES